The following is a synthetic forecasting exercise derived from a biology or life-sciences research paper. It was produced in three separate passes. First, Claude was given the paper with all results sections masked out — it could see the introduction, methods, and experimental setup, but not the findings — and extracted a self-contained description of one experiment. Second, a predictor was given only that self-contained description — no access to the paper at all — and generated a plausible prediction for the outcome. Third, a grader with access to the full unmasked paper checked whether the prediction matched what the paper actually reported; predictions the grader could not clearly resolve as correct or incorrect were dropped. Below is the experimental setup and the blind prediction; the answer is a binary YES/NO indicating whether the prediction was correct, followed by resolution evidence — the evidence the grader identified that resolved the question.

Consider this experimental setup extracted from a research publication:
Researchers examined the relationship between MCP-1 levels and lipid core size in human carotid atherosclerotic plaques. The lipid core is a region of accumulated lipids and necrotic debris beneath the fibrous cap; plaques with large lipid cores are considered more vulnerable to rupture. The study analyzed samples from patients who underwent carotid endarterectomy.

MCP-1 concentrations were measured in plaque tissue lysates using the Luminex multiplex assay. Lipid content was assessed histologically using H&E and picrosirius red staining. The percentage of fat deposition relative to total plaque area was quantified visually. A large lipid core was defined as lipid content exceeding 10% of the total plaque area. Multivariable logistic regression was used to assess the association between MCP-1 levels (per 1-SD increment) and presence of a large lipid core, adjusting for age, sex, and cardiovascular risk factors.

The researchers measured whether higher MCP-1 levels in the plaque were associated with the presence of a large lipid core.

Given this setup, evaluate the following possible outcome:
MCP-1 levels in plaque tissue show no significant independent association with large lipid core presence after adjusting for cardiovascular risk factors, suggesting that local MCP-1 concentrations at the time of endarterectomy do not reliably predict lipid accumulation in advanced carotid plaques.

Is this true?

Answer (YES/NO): NO